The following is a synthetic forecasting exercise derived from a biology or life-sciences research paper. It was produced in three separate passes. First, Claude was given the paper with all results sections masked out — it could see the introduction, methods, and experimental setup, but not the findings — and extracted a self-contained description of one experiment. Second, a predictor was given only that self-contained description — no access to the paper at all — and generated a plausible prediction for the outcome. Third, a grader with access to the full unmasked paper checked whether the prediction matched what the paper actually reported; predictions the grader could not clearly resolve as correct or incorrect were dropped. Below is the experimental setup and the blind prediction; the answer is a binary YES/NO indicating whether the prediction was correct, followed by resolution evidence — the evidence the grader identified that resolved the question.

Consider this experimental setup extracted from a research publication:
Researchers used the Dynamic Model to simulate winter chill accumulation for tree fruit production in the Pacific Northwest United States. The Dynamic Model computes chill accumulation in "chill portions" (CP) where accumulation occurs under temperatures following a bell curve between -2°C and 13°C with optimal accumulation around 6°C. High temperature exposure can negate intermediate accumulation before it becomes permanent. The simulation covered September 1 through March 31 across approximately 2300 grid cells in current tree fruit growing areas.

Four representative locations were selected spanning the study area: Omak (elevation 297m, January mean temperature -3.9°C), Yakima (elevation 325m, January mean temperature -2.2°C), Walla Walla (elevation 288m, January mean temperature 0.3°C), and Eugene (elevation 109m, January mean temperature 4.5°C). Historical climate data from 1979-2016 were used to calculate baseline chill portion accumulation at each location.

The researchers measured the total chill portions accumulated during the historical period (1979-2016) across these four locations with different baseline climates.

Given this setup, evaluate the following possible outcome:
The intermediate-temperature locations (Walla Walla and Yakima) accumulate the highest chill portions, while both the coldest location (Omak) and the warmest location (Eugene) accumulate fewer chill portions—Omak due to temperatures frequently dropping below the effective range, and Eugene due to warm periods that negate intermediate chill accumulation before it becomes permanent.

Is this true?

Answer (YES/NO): NO